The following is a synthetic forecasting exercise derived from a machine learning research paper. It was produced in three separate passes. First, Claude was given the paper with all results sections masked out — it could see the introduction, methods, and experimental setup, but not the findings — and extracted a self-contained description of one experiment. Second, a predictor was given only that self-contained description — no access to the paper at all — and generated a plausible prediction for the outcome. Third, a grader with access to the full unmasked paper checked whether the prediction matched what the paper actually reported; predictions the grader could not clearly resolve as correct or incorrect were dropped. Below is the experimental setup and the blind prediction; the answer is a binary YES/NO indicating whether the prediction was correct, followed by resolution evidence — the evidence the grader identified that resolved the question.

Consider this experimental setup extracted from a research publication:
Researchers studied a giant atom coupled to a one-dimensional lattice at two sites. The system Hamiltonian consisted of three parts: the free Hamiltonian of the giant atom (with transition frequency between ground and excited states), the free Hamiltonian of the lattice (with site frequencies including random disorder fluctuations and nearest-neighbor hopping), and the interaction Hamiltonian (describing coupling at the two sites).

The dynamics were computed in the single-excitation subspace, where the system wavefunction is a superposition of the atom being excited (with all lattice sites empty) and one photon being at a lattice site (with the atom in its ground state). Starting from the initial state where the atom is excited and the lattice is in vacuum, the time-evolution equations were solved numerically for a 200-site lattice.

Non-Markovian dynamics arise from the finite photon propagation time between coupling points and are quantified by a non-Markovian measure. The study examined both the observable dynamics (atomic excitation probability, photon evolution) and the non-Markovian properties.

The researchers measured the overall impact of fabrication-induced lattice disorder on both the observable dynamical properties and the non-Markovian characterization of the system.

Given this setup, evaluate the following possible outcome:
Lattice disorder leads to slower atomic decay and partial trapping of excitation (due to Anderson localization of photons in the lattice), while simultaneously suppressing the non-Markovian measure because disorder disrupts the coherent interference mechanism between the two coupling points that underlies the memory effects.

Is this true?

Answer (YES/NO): NO